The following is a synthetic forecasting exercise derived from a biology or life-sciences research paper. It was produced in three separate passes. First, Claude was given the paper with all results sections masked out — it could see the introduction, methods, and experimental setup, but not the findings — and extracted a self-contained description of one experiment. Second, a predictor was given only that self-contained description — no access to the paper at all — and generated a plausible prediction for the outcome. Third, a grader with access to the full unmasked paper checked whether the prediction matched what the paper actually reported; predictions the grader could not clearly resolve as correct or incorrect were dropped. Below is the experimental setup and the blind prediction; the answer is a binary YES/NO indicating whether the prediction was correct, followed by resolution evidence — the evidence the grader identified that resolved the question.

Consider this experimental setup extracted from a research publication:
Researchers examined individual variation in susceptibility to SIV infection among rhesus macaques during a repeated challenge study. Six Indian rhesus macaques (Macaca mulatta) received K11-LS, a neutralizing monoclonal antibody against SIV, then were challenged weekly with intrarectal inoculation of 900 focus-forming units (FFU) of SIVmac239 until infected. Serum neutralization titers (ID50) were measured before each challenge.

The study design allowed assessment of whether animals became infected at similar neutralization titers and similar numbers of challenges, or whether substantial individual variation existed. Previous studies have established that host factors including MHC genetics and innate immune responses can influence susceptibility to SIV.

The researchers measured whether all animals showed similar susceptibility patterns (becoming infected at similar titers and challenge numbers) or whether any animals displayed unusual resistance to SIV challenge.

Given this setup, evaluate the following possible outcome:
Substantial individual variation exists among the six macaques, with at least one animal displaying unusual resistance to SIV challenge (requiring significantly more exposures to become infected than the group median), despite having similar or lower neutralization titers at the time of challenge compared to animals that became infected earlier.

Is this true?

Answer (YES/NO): YES